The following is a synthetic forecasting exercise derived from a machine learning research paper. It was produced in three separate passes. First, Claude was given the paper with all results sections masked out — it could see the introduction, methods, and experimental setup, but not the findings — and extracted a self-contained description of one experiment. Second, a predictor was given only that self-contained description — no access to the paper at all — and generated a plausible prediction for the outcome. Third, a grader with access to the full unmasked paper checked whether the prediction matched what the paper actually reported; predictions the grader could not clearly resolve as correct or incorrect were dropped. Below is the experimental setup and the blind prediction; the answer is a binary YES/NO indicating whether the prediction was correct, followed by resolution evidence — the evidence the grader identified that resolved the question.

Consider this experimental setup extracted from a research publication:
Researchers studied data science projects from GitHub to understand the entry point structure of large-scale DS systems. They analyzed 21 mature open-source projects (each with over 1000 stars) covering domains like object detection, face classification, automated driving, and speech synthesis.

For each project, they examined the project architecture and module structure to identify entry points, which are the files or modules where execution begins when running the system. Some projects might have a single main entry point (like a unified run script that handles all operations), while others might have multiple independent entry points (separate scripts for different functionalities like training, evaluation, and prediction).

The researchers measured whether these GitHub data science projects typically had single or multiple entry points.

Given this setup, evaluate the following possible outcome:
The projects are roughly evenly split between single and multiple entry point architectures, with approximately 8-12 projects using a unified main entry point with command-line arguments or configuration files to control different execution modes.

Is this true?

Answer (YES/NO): NO